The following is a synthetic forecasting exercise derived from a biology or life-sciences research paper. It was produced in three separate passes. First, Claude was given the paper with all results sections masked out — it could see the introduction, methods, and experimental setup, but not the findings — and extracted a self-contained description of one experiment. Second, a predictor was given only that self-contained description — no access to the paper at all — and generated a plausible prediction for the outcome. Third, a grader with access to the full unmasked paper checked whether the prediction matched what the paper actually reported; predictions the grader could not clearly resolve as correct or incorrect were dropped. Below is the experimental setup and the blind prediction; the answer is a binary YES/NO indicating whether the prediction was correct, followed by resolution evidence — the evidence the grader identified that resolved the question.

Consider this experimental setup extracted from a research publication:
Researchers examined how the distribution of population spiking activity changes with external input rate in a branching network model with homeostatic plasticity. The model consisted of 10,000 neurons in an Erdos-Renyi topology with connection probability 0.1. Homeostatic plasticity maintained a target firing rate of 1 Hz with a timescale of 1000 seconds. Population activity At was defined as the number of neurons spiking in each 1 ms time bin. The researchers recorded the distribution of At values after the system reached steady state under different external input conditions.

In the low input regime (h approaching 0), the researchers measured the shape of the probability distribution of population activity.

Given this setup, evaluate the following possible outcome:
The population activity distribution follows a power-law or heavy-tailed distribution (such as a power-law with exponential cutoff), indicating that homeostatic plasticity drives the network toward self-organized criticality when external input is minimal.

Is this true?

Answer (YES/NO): NO